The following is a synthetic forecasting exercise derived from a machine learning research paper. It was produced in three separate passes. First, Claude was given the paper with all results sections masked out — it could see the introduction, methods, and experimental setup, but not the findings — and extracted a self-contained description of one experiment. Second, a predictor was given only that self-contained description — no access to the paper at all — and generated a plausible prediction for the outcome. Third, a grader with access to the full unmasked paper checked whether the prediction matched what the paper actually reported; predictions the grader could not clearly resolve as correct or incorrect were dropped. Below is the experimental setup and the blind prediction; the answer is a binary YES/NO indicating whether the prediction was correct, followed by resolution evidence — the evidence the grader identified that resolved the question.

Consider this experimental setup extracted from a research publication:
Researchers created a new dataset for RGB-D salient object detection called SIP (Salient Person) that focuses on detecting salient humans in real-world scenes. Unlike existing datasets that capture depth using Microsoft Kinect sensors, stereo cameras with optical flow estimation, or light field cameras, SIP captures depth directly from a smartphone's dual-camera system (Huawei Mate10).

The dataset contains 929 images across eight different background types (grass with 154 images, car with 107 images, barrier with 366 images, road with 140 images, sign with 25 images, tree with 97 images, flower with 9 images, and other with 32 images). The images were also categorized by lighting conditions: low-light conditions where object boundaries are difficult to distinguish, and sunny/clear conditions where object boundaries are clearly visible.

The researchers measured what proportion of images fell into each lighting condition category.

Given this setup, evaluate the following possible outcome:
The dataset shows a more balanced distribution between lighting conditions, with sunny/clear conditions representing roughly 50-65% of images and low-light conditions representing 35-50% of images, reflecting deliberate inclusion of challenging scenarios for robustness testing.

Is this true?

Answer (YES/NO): NO